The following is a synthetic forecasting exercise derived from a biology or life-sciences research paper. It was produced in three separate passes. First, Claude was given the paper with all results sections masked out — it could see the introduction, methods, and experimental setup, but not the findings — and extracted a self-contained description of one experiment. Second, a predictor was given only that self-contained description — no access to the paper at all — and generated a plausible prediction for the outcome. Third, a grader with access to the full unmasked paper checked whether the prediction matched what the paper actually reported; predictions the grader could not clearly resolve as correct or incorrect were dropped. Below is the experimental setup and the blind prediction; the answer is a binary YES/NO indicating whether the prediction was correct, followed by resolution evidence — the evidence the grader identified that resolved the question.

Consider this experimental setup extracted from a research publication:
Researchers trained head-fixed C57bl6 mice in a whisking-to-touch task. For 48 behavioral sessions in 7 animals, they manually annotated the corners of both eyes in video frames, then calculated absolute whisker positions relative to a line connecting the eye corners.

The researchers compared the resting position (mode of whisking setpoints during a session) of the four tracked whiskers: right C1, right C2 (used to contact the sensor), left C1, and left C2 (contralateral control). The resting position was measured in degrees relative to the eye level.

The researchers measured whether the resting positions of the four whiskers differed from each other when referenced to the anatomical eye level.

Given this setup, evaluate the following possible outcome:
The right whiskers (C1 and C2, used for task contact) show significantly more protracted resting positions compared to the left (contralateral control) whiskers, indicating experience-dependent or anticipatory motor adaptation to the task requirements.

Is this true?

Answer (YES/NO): NO